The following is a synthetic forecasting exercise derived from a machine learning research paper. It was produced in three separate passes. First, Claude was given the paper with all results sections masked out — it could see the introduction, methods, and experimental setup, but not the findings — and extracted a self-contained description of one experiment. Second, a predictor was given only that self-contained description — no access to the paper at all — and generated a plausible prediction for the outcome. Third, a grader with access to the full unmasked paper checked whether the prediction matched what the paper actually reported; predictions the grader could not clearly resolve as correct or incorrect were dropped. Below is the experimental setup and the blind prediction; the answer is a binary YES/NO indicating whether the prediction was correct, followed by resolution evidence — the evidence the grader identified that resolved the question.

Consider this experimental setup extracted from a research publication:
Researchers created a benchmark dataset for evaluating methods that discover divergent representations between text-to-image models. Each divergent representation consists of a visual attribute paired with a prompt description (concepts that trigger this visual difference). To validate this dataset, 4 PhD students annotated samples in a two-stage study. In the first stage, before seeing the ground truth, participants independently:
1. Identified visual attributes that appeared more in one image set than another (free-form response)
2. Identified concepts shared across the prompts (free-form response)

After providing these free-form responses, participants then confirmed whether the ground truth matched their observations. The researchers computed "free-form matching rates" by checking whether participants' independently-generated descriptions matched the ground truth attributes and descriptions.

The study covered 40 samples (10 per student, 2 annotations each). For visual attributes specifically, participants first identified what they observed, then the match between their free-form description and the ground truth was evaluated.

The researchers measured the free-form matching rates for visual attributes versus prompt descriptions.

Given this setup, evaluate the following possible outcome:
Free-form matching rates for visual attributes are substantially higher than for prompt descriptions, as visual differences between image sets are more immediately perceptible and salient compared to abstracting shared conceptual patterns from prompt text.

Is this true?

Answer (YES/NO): NO